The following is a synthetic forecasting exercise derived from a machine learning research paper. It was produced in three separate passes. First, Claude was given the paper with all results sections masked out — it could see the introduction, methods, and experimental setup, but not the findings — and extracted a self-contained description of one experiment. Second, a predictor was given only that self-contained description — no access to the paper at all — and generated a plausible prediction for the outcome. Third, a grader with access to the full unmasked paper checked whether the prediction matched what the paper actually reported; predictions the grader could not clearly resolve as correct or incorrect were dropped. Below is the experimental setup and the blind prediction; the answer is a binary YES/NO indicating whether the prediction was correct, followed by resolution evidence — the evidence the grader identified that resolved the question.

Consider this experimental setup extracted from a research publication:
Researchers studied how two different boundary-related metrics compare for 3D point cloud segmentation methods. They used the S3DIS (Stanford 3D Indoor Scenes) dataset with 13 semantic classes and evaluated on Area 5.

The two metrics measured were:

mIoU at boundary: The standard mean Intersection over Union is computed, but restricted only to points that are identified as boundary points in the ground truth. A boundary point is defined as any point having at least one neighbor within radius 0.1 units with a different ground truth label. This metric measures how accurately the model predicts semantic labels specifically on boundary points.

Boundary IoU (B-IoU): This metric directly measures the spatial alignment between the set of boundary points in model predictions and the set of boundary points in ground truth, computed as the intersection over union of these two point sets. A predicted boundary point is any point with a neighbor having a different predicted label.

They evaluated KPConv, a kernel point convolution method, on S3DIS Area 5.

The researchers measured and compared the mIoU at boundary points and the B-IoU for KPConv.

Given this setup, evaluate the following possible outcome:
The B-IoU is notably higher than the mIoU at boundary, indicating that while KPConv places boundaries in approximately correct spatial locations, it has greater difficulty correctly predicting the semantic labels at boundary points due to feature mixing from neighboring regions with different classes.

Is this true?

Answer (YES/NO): YES